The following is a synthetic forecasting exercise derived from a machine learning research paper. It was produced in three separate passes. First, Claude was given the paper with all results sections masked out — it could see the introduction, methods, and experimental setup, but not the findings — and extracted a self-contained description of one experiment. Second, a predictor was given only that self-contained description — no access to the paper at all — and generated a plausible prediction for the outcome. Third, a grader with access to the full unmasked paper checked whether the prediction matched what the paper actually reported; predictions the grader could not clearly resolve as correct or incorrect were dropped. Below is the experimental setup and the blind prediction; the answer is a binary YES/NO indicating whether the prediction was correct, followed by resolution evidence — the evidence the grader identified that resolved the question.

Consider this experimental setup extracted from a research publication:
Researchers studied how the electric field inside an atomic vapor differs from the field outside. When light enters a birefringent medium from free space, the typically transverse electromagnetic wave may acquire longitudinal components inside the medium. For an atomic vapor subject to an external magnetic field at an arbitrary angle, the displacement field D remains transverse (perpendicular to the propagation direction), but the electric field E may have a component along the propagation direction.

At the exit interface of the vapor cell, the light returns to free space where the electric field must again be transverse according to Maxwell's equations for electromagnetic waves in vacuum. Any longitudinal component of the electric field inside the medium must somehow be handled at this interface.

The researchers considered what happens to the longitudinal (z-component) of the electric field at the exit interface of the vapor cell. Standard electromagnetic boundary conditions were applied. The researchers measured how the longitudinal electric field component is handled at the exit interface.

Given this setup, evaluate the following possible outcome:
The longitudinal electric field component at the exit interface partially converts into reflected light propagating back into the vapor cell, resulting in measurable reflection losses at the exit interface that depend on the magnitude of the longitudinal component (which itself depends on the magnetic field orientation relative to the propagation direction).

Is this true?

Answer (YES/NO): NO